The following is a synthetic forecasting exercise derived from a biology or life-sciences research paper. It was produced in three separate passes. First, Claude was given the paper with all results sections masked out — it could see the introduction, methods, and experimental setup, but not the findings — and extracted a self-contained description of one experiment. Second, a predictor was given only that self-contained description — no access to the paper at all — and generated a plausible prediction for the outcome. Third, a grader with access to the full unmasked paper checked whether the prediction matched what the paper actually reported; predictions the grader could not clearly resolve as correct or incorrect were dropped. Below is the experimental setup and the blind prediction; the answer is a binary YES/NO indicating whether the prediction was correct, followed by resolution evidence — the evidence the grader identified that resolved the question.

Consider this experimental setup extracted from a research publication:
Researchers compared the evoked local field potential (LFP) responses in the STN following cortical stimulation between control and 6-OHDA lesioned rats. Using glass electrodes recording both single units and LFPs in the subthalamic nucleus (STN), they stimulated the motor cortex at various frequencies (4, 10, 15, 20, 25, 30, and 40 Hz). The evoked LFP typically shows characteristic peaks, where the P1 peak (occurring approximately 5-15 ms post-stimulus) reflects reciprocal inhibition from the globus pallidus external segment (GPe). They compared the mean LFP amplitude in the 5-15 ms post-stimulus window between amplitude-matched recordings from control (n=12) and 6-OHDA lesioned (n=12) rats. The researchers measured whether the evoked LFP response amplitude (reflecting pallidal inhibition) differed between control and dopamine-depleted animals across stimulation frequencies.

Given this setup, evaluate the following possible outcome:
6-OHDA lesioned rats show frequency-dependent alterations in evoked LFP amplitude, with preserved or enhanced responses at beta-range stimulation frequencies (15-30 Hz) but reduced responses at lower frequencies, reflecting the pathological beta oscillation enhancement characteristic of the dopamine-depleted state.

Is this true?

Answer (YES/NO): NO